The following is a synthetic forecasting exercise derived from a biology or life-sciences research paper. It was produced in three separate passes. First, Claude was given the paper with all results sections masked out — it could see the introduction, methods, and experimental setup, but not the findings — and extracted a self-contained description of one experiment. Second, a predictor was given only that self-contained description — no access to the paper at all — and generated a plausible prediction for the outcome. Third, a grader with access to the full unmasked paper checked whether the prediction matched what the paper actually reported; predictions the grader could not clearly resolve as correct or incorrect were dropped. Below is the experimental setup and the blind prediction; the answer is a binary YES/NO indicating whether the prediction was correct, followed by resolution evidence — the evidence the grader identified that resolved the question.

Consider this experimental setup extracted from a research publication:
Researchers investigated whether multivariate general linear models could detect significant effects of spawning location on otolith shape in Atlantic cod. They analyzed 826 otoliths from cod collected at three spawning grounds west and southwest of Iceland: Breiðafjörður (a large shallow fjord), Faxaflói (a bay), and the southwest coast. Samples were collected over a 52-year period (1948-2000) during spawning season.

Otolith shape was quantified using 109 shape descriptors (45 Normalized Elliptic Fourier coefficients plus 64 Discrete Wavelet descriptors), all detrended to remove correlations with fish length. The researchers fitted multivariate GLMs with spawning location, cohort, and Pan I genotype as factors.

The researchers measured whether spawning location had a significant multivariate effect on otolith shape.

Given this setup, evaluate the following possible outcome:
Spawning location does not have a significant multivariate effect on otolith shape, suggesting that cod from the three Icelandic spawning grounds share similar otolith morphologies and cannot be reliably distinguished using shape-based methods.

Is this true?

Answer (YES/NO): YES